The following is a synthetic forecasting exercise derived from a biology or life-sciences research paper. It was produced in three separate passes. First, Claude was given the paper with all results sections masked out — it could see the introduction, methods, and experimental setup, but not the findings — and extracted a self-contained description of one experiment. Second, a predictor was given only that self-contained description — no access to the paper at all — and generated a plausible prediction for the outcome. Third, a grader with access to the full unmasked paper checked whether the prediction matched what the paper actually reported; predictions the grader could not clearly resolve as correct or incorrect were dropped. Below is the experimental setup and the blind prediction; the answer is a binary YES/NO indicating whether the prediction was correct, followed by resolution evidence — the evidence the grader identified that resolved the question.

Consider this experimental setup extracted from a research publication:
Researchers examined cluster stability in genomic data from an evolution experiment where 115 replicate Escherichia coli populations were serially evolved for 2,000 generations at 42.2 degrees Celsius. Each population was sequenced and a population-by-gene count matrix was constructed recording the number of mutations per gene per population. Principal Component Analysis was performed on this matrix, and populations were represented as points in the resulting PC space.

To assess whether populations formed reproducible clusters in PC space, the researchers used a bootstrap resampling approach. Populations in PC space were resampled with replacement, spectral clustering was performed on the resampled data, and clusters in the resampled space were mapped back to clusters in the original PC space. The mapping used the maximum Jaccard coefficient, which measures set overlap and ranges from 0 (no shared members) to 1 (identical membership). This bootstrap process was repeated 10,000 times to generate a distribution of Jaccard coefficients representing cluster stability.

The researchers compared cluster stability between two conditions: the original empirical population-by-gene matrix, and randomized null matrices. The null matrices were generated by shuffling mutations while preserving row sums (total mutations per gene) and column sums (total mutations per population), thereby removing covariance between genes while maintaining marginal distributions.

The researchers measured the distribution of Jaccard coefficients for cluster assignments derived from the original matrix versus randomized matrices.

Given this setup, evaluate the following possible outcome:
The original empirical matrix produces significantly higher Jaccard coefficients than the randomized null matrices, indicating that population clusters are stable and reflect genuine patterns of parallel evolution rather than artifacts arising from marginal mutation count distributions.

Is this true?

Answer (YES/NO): NO